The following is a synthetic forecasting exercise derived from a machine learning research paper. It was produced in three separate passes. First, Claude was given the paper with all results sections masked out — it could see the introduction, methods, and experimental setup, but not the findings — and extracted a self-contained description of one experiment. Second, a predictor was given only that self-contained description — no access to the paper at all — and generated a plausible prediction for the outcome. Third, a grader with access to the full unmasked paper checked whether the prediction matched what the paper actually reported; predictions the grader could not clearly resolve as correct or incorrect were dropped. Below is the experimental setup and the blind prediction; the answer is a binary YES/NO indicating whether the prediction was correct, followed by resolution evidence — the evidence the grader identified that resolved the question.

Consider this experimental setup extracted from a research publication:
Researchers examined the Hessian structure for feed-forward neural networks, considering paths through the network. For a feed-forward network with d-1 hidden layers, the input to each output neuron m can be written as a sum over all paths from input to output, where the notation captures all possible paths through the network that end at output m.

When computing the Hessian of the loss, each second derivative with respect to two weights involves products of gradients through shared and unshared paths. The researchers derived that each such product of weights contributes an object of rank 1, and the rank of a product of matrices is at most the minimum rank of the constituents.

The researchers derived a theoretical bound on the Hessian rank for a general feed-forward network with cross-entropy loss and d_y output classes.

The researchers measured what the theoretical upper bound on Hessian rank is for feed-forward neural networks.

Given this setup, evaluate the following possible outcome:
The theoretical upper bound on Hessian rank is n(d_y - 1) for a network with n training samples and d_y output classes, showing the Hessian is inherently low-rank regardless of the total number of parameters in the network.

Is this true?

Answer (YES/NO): NO